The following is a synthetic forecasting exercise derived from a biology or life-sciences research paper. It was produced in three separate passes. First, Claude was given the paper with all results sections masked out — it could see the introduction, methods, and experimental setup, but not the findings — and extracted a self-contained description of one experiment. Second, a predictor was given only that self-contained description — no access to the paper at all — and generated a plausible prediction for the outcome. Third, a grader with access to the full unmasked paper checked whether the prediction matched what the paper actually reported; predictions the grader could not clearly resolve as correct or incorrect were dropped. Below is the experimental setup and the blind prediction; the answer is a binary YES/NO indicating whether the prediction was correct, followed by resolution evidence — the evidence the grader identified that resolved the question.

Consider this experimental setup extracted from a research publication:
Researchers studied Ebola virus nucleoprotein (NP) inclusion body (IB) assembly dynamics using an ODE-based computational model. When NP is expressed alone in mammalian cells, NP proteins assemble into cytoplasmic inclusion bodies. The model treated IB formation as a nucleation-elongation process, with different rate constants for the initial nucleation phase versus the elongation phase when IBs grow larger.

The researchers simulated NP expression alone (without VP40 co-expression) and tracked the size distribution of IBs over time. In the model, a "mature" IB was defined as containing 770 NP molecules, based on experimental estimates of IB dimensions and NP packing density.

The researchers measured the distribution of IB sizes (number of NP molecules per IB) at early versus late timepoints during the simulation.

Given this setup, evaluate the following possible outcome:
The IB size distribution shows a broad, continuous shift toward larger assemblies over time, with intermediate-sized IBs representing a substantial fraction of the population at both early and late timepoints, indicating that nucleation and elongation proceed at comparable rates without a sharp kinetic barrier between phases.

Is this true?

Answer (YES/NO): NO